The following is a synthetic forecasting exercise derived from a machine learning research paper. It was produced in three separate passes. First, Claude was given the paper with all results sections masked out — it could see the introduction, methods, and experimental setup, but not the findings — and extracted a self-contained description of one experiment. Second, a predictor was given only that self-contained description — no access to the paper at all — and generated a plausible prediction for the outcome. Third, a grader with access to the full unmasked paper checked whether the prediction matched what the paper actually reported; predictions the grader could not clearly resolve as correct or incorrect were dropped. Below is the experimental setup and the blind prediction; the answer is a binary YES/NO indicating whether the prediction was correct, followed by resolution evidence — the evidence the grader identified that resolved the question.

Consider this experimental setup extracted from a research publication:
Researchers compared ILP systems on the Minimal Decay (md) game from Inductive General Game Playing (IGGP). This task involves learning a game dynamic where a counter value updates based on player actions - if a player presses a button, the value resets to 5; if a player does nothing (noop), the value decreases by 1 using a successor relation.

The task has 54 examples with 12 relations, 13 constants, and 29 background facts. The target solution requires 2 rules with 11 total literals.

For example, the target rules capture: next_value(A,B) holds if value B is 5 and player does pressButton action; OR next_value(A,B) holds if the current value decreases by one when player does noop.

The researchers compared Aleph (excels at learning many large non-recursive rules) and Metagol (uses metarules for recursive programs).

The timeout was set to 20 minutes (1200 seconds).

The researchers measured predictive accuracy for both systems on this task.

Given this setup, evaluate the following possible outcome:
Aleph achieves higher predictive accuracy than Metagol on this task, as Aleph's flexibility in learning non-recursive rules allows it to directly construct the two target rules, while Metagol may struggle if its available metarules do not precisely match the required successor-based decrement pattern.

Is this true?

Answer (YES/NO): YES